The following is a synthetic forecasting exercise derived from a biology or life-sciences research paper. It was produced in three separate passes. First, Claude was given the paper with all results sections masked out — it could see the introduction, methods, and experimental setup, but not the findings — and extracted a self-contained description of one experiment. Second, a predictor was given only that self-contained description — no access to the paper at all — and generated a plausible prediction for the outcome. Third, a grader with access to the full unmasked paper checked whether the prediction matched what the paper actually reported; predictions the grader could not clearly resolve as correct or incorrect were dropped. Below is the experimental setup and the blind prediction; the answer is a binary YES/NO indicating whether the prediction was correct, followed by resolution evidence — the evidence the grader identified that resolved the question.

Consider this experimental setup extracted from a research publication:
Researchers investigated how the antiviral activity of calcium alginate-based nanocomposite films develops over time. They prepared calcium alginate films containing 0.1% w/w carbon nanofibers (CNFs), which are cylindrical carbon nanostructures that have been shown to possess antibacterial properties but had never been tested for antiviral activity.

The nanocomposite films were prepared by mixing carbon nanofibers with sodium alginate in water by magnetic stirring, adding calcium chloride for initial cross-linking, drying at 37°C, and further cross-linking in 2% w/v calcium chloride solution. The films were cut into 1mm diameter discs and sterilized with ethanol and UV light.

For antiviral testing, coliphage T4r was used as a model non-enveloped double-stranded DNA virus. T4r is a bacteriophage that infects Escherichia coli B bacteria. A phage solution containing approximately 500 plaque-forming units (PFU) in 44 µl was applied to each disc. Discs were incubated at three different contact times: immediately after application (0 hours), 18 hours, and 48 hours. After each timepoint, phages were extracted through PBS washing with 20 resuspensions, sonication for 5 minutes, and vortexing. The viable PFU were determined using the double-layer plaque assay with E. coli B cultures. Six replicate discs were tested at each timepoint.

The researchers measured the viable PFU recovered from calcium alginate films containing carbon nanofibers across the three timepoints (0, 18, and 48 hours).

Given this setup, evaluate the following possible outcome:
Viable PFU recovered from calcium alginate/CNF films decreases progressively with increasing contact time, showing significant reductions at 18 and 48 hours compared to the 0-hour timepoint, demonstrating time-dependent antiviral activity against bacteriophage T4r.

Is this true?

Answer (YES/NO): YES